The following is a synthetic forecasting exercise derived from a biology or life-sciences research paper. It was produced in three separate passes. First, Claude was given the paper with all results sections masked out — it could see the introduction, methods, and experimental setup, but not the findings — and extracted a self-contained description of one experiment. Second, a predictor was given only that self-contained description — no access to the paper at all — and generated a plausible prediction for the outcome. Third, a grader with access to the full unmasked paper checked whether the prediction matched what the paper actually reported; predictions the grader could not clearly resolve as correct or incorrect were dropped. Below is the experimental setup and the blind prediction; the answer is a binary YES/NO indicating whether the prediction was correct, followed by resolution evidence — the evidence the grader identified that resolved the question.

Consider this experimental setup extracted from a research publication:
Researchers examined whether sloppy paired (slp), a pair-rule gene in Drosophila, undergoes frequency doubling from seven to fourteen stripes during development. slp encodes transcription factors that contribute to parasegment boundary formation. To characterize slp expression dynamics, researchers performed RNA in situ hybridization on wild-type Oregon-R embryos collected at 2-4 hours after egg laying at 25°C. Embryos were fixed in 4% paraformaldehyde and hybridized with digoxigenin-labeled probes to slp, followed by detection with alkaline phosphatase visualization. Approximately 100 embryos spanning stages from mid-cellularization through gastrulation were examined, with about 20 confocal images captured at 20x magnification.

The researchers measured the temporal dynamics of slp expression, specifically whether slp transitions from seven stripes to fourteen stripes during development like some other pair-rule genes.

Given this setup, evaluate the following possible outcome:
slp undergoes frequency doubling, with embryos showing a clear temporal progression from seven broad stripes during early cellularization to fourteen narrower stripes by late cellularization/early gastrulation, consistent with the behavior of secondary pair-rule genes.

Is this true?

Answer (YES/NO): NO